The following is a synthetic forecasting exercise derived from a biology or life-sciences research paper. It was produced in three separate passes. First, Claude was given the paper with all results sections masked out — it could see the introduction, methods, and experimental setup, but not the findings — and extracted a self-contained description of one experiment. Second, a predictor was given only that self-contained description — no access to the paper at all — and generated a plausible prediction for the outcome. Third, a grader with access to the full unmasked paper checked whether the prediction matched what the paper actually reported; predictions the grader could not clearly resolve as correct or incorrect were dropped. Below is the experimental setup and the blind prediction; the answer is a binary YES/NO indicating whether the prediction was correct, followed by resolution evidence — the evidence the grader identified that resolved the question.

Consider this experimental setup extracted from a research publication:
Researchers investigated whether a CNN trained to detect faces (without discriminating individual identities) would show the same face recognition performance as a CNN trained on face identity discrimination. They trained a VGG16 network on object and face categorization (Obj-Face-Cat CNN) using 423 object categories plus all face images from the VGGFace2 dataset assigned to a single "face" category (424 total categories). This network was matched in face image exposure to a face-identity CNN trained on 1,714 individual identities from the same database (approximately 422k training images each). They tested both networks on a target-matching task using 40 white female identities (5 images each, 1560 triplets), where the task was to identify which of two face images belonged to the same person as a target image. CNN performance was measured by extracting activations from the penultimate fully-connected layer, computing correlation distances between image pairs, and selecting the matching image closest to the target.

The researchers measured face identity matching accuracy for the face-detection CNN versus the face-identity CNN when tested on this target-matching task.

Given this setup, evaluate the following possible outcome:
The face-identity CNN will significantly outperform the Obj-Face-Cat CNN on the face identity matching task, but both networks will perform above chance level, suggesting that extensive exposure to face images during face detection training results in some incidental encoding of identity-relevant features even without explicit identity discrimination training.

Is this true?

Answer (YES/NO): YES